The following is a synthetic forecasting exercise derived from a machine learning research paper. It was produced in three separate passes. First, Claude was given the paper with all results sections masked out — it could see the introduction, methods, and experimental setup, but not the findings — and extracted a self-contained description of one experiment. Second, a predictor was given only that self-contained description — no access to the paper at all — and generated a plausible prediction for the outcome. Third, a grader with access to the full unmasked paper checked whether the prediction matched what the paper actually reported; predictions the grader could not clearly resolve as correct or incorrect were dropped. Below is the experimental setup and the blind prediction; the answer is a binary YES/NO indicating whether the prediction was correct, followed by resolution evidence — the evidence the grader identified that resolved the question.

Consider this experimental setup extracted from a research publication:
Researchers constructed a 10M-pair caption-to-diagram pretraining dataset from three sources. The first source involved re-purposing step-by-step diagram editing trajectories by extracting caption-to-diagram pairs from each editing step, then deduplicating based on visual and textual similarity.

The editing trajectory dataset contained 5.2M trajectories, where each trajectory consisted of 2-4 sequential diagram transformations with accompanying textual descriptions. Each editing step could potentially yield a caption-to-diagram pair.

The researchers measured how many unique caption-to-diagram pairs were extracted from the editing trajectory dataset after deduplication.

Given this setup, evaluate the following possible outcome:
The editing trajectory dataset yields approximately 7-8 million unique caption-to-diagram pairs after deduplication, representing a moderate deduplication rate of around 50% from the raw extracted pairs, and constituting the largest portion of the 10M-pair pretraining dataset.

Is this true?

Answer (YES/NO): NO